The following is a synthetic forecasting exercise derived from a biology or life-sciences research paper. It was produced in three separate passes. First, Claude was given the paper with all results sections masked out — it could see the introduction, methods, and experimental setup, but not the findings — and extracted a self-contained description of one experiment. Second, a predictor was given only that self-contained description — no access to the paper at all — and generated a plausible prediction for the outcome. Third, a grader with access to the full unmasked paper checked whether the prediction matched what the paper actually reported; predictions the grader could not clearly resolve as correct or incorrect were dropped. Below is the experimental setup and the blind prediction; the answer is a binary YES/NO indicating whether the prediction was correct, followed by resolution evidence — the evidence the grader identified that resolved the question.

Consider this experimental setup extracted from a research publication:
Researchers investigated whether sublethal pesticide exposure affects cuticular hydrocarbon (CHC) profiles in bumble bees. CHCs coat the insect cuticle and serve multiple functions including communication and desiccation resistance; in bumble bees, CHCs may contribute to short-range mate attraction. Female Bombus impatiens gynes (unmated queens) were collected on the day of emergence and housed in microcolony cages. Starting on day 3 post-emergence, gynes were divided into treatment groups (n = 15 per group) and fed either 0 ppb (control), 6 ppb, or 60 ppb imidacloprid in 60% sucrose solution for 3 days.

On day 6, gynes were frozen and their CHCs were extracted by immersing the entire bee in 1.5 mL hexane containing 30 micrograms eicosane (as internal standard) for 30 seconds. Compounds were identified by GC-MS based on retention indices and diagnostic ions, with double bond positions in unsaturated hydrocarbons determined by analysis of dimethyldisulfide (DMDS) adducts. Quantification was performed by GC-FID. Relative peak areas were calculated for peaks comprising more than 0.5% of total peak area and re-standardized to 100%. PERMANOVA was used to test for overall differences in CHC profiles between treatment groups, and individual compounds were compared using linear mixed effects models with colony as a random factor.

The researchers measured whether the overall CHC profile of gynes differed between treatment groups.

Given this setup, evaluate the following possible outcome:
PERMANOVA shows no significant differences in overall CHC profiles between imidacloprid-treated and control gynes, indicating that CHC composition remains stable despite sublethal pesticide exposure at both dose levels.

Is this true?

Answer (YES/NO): NO